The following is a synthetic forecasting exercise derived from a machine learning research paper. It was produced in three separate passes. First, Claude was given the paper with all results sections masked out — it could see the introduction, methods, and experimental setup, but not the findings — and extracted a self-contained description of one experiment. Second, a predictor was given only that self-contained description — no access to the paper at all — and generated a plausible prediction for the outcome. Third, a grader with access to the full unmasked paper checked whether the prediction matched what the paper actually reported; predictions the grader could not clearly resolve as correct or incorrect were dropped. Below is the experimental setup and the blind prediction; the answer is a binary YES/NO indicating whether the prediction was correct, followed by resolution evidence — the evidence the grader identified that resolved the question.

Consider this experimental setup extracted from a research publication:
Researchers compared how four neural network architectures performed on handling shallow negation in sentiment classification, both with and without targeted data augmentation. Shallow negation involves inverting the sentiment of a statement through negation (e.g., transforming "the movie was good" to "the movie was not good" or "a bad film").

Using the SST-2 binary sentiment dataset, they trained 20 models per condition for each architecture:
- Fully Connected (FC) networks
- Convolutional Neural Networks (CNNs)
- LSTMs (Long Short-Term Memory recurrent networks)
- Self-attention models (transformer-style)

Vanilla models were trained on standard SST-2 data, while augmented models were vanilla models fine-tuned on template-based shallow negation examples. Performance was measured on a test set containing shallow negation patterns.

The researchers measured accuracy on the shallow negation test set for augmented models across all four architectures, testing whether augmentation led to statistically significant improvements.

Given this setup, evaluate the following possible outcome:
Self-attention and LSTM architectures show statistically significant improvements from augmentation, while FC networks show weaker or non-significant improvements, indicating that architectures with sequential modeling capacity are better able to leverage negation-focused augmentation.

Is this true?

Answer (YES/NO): YES